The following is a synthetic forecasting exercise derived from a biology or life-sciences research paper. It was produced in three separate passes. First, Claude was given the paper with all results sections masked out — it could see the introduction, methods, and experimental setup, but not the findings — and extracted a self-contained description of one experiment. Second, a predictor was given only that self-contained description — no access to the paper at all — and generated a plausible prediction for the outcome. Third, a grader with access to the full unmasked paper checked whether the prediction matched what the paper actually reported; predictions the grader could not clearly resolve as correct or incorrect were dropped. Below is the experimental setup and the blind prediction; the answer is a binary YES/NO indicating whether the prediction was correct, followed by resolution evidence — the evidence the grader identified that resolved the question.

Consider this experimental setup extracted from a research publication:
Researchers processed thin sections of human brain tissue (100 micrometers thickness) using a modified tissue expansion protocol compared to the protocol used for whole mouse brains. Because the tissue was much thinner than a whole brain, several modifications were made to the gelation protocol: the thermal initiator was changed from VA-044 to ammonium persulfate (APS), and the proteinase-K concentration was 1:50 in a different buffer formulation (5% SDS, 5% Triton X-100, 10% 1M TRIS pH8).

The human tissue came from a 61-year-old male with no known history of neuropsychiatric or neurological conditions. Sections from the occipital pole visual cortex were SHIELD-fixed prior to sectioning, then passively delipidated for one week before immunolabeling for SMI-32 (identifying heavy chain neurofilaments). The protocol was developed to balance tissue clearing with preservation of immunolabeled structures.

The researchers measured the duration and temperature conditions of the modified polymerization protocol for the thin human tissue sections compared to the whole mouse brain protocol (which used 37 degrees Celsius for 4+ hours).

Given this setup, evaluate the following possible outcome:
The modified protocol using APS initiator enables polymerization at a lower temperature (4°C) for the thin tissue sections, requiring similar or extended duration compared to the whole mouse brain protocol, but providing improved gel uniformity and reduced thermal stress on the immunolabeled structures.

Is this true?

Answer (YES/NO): NO